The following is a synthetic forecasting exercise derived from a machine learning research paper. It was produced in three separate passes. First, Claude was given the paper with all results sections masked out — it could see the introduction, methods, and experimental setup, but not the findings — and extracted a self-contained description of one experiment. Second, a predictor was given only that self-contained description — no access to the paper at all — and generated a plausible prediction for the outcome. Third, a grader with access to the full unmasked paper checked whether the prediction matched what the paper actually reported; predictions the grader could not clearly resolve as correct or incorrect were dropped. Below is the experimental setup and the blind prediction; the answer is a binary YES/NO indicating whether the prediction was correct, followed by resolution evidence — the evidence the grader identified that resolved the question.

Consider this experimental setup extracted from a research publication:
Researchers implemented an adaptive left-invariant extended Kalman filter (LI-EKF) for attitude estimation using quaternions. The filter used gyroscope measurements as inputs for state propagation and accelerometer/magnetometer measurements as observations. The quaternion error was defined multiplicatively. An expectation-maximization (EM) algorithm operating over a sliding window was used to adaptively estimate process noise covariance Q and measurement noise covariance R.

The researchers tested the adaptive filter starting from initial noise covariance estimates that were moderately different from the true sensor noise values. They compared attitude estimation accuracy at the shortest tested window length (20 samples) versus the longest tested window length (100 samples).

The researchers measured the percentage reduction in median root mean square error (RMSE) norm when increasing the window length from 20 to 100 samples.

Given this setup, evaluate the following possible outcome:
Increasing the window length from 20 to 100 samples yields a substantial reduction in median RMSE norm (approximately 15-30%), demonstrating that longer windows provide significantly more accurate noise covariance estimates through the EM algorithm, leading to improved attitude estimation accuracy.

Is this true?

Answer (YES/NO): NO